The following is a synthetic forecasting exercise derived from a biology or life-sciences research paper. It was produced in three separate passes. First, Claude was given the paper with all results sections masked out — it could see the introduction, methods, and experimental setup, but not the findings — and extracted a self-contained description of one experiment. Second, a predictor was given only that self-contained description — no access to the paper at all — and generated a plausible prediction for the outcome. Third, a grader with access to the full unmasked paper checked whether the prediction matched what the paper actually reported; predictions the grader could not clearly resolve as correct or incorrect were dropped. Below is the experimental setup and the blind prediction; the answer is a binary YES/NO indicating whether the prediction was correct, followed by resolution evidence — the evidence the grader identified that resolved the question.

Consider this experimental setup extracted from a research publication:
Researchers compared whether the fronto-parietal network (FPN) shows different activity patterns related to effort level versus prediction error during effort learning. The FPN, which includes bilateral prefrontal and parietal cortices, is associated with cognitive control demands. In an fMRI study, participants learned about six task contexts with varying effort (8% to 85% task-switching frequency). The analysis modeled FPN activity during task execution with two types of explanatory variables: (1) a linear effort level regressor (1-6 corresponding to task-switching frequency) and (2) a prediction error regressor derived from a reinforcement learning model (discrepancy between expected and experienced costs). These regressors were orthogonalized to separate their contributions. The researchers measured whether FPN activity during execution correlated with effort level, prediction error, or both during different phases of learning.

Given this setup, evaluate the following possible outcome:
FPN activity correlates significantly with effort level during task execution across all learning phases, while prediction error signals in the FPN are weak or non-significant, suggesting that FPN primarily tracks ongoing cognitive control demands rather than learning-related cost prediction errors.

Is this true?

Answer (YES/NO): NO